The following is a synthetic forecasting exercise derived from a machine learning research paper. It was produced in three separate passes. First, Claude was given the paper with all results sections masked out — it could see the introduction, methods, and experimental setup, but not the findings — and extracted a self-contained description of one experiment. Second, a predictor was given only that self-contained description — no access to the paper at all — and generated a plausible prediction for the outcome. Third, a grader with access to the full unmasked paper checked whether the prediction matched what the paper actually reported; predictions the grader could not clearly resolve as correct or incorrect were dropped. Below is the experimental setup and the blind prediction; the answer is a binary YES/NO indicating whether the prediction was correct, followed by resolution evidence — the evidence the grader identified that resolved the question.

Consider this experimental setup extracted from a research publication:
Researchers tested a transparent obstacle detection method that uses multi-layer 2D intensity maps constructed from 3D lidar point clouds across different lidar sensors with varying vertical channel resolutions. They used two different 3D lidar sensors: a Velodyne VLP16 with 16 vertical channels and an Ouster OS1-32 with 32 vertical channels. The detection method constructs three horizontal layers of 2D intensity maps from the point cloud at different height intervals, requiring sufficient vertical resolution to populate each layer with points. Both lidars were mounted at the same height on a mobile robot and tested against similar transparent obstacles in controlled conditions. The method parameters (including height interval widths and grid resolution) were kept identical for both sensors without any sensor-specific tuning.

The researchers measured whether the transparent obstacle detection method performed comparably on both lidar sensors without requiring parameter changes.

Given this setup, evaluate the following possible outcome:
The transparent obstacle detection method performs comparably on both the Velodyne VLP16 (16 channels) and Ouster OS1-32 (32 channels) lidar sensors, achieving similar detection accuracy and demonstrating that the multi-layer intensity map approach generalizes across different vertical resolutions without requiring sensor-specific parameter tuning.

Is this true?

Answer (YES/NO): YES